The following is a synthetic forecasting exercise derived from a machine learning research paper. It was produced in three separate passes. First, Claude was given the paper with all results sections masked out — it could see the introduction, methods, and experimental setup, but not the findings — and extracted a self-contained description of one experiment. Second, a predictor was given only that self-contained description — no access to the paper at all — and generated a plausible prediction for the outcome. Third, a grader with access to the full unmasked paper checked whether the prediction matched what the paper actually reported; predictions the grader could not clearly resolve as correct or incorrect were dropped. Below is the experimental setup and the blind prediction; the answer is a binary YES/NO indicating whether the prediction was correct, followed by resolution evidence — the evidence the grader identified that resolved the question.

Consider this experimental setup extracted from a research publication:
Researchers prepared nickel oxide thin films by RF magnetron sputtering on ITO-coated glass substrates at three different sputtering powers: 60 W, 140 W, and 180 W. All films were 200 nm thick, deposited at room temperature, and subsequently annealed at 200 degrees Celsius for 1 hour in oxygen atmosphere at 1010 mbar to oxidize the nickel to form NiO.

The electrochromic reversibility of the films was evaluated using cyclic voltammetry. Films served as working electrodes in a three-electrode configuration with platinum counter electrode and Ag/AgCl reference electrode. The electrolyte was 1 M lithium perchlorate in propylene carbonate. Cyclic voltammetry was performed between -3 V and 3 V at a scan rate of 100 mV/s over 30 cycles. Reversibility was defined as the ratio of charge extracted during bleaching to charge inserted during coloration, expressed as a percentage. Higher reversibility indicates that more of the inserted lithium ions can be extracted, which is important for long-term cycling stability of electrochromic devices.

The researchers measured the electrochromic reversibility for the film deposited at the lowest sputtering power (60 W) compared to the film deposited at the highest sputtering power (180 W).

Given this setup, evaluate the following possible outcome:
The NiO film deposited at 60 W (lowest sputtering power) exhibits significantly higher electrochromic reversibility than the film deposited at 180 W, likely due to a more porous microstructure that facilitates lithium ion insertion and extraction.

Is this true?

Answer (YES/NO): NO